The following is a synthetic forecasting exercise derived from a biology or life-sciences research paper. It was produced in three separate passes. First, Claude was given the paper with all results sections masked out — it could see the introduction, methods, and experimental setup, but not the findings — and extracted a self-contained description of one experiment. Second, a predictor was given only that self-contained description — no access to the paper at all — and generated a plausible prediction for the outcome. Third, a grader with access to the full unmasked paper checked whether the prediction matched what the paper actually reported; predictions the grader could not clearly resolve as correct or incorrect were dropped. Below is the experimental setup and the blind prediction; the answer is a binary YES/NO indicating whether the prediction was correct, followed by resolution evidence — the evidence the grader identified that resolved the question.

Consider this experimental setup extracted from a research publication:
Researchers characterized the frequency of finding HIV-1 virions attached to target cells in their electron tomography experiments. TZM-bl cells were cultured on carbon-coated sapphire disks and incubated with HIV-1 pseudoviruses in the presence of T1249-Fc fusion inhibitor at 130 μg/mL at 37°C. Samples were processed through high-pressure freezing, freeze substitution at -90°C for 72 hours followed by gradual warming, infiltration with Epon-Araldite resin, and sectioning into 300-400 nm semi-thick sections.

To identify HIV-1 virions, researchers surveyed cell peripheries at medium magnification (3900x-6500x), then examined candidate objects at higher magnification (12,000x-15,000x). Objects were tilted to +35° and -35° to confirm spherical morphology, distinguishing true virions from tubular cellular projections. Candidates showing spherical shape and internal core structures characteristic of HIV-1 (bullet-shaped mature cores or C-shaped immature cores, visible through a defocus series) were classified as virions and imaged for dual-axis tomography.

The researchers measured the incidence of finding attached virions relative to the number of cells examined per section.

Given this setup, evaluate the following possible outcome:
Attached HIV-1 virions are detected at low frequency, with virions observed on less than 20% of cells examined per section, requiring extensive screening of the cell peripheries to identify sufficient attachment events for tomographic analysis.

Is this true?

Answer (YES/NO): NO